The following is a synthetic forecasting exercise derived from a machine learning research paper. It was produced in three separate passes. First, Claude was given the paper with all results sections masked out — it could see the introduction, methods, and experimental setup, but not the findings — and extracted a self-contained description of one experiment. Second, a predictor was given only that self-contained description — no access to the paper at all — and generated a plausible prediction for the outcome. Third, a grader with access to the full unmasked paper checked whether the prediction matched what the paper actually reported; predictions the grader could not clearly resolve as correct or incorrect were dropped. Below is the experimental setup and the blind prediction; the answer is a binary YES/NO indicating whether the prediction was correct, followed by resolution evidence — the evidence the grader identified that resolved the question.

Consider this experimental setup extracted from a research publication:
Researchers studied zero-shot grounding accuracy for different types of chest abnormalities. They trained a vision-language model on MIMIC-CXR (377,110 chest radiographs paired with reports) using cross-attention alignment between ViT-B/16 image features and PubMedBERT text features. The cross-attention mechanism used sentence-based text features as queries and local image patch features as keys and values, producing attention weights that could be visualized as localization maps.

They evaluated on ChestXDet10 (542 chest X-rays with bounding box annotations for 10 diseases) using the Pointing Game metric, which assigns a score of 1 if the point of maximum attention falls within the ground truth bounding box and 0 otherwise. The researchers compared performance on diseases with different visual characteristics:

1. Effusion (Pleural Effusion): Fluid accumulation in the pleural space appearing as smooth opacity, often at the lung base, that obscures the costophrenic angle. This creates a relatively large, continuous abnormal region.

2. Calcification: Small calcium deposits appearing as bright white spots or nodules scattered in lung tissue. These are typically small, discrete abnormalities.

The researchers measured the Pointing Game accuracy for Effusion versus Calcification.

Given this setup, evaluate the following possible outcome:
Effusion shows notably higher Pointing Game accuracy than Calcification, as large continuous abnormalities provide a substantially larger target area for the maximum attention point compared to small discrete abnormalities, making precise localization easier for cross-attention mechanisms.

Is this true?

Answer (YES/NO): YES